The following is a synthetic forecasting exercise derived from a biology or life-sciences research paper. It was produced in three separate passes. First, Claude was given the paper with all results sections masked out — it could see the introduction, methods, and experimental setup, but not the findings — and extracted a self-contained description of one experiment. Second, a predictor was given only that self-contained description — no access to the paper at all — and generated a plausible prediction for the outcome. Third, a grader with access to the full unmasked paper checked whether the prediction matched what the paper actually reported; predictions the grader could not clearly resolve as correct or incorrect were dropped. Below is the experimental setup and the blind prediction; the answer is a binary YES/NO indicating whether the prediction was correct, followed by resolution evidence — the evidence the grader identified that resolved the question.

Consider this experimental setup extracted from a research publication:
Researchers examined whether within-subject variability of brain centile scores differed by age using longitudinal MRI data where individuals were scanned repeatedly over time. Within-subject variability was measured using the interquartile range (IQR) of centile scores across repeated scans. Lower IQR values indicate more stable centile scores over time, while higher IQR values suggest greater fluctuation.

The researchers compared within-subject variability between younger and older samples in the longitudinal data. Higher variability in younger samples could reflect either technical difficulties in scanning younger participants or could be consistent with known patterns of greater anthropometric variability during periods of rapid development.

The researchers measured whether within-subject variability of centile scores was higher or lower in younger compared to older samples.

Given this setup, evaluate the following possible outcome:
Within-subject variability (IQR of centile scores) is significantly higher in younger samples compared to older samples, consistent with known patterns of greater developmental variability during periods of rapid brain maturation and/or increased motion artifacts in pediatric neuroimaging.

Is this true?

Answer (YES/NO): NO